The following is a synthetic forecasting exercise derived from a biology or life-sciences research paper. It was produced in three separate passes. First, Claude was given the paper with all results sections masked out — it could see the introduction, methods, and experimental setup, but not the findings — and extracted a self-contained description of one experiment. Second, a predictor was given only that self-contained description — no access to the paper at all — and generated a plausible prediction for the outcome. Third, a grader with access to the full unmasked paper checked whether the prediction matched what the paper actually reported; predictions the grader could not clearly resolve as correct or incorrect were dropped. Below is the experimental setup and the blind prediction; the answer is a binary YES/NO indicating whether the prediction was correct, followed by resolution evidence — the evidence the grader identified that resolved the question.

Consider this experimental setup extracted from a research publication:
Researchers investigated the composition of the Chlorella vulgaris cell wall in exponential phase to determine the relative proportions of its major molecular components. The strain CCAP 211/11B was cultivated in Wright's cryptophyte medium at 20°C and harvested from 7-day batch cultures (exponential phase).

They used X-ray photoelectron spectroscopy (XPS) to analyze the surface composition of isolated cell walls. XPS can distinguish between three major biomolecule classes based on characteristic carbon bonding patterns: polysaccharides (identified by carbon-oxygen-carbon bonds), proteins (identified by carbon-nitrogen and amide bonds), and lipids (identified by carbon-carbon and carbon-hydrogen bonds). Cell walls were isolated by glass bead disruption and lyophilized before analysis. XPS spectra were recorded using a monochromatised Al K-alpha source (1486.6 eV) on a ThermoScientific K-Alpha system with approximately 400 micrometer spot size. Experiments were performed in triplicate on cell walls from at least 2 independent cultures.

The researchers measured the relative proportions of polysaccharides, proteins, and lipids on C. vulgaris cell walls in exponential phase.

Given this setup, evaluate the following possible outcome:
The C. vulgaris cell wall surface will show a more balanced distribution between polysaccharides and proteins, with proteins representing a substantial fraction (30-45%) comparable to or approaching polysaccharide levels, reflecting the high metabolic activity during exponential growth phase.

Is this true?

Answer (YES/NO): YES